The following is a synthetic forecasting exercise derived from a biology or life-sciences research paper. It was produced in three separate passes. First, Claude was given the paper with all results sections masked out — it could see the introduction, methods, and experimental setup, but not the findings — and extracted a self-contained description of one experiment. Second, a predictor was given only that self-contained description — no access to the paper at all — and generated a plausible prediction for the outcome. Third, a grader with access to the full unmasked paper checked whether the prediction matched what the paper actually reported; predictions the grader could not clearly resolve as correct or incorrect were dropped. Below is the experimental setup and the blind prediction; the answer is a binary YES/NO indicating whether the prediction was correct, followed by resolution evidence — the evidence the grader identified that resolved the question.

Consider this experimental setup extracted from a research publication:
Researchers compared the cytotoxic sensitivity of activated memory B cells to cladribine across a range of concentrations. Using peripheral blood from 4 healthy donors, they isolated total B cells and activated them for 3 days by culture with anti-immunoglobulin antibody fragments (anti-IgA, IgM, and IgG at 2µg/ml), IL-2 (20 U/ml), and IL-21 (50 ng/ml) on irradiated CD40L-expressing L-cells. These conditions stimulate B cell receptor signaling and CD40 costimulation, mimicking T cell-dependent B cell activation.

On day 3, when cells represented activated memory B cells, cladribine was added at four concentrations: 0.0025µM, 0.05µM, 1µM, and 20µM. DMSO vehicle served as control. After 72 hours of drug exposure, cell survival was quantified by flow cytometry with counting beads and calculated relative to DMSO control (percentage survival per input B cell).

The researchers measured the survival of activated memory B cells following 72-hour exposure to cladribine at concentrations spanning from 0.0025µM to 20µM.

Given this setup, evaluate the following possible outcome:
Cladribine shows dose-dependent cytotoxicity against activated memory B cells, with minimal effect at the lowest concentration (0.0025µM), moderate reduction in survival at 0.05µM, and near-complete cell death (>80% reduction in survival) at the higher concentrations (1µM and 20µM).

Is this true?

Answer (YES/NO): NO